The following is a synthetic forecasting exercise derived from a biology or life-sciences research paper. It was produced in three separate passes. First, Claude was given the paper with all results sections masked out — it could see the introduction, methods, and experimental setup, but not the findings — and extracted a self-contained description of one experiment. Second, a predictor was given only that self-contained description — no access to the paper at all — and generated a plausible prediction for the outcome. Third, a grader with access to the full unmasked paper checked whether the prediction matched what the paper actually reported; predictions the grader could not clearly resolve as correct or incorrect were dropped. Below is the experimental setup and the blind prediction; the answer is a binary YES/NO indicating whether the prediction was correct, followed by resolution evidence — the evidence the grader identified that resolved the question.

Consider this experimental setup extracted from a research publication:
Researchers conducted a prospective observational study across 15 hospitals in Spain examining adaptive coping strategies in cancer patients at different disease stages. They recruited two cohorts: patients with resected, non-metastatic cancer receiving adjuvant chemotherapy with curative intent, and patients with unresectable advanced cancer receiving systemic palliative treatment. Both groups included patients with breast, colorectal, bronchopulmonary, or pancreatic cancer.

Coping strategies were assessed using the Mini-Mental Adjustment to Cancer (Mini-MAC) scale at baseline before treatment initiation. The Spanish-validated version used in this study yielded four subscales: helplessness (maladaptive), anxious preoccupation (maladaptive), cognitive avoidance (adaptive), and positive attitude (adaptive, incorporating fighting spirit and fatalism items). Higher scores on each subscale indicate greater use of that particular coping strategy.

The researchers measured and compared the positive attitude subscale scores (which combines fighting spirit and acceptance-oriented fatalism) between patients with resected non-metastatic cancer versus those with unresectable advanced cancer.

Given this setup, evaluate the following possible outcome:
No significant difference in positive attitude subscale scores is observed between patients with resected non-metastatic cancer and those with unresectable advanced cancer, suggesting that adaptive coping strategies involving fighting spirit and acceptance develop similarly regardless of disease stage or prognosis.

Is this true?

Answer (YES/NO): NO